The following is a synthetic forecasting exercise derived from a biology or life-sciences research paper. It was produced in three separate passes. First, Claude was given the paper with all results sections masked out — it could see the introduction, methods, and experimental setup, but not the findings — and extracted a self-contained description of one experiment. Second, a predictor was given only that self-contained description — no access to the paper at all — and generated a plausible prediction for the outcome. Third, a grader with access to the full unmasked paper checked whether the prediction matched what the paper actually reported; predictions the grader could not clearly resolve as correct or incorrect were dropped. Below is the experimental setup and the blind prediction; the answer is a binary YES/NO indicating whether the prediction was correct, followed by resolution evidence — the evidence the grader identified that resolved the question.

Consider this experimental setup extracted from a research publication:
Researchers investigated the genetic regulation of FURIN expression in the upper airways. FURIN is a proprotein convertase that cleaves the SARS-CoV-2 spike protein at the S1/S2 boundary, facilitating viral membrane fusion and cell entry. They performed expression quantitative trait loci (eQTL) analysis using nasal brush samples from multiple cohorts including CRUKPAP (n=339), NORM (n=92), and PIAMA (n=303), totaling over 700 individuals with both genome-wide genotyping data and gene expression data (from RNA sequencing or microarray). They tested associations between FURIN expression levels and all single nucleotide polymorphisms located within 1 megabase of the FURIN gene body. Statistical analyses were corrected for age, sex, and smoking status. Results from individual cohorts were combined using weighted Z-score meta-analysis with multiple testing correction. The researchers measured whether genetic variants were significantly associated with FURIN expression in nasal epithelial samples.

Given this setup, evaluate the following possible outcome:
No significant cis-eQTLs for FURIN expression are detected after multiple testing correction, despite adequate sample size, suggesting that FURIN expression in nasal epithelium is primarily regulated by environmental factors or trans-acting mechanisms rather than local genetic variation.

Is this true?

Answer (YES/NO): YES